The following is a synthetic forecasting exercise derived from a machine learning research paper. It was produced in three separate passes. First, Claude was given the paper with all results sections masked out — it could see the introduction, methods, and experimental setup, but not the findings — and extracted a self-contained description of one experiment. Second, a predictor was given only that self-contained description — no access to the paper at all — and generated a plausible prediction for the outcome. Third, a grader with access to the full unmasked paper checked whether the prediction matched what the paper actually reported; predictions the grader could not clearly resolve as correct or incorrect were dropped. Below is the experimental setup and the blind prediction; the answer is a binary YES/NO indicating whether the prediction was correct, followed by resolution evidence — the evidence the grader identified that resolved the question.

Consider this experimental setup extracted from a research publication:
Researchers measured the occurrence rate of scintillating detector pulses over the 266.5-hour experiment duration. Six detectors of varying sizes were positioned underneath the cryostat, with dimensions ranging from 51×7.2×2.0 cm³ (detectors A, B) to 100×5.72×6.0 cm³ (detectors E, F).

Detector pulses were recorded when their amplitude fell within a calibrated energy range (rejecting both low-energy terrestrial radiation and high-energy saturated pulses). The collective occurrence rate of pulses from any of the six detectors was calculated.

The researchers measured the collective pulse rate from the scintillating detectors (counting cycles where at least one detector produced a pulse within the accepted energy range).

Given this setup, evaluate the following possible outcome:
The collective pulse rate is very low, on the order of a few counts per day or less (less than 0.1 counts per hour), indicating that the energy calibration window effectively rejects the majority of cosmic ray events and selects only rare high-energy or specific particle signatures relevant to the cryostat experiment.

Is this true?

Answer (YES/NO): NO